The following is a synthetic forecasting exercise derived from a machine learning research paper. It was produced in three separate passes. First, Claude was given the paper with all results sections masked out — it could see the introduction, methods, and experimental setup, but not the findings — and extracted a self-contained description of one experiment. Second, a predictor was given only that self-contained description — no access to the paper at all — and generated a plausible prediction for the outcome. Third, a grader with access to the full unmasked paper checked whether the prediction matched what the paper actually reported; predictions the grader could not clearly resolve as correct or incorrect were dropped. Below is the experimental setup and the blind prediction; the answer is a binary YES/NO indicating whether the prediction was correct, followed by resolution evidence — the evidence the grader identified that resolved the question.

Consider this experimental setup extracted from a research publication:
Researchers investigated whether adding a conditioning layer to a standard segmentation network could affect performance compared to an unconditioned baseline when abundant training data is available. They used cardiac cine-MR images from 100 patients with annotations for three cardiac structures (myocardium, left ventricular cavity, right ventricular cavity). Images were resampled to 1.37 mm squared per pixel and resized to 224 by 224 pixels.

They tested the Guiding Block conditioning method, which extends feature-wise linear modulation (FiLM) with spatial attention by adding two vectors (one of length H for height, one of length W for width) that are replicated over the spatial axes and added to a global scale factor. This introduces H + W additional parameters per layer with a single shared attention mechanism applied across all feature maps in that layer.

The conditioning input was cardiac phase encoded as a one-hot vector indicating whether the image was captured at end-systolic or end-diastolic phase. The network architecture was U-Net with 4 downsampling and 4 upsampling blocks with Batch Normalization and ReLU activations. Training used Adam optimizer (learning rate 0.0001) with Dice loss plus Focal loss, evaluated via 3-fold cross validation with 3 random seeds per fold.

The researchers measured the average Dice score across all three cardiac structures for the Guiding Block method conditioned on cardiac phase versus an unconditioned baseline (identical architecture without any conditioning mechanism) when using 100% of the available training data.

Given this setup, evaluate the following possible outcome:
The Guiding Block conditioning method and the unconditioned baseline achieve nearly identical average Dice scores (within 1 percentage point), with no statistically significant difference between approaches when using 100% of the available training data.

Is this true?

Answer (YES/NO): NO